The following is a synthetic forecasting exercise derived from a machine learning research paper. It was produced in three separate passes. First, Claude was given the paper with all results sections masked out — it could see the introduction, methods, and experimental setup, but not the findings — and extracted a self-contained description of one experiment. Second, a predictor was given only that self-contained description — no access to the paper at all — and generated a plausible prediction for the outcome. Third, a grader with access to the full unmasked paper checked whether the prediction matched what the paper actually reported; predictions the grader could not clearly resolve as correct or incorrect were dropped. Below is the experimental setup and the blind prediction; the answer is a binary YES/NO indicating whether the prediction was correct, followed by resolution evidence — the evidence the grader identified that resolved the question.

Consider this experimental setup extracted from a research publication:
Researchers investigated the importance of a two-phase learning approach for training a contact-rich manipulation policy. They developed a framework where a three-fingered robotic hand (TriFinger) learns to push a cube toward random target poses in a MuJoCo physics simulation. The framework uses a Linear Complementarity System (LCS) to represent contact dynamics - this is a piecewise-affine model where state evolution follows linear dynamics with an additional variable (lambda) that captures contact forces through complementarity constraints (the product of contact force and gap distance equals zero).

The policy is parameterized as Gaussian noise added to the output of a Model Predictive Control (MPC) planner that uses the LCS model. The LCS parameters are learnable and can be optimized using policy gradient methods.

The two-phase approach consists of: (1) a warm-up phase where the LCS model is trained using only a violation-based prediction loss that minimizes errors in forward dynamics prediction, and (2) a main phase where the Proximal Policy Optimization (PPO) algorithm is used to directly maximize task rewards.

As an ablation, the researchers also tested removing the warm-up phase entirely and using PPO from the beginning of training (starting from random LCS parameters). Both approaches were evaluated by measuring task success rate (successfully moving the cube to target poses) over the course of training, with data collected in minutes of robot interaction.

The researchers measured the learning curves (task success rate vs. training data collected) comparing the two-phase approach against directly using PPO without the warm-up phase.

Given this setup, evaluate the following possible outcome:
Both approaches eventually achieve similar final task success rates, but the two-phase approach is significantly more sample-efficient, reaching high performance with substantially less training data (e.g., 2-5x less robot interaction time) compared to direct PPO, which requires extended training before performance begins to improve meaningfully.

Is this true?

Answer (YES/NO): NO